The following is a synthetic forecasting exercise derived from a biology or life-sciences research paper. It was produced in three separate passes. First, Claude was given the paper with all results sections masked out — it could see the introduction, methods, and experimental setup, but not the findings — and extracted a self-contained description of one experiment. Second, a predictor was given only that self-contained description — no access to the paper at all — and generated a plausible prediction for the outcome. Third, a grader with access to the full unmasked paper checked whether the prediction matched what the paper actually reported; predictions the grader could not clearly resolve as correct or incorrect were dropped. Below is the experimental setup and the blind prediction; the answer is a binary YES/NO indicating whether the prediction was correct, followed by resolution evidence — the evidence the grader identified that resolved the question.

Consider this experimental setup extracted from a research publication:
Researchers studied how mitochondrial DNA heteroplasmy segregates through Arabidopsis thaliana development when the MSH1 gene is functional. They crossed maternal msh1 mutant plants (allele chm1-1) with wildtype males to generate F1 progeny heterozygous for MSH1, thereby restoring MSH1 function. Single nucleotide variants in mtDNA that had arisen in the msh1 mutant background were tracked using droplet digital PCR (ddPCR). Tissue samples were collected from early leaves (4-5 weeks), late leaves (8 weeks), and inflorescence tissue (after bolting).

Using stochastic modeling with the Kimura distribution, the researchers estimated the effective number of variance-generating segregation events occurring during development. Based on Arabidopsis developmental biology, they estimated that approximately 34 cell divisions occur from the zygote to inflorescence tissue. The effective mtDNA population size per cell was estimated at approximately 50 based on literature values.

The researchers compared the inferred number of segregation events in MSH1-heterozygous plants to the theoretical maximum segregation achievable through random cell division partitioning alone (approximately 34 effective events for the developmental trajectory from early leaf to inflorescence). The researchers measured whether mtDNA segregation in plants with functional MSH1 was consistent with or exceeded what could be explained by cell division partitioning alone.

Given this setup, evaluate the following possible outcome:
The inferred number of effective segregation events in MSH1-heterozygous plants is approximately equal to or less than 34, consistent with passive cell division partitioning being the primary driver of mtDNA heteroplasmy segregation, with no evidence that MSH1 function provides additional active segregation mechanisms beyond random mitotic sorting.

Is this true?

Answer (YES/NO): NO